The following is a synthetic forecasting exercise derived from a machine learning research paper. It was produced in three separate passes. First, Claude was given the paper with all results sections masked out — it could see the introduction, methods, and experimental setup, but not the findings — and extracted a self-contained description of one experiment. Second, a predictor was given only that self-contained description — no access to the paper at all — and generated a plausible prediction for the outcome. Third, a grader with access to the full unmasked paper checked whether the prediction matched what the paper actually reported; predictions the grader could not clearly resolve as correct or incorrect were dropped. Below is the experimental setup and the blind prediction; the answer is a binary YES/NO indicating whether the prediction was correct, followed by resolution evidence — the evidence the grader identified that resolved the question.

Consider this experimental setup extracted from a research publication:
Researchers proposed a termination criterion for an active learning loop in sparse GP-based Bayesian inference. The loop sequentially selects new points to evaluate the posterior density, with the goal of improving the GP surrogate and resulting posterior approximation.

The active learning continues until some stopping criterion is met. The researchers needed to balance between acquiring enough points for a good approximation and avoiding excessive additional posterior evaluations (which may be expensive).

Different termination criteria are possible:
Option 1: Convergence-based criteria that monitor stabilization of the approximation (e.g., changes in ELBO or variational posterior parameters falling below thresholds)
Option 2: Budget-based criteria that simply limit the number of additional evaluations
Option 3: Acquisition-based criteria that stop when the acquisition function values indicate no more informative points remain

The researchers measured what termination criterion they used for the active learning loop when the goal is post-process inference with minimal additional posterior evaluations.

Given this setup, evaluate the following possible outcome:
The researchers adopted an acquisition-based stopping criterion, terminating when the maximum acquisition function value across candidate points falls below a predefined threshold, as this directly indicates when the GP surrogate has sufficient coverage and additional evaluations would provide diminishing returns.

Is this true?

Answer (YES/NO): NO